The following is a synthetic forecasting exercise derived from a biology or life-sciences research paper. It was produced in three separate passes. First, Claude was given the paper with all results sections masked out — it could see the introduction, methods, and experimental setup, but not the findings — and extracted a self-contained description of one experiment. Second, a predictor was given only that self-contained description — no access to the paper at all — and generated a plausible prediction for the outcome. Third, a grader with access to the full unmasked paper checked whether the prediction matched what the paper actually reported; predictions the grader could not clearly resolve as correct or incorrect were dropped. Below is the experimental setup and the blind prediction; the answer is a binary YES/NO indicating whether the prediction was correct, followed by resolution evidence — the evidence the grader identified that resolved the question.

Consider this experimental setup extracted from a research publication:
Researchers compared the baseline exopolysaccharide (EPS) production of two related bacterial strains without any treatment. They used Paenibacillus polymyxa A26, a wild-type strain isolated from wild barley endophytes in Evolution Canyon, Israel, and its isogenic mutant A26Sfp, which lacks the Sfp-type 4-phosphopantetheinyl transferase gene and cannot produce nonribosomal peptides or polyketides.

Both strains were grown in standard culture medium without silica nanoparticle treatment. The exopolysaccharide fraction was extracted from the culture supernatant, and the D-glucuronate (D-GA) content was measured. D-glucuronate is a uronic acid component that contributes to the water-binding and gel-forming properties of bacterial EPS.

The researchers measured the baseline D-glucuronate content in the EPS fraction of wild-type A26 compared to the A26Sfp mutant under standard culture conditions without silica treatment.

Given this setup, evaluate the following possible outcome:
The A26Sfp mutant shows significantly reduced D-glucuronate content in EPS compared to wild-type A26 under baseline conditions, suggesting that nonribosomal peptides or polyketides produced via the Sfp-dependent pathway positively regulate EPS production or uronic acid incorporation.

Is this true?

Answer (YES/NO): NO